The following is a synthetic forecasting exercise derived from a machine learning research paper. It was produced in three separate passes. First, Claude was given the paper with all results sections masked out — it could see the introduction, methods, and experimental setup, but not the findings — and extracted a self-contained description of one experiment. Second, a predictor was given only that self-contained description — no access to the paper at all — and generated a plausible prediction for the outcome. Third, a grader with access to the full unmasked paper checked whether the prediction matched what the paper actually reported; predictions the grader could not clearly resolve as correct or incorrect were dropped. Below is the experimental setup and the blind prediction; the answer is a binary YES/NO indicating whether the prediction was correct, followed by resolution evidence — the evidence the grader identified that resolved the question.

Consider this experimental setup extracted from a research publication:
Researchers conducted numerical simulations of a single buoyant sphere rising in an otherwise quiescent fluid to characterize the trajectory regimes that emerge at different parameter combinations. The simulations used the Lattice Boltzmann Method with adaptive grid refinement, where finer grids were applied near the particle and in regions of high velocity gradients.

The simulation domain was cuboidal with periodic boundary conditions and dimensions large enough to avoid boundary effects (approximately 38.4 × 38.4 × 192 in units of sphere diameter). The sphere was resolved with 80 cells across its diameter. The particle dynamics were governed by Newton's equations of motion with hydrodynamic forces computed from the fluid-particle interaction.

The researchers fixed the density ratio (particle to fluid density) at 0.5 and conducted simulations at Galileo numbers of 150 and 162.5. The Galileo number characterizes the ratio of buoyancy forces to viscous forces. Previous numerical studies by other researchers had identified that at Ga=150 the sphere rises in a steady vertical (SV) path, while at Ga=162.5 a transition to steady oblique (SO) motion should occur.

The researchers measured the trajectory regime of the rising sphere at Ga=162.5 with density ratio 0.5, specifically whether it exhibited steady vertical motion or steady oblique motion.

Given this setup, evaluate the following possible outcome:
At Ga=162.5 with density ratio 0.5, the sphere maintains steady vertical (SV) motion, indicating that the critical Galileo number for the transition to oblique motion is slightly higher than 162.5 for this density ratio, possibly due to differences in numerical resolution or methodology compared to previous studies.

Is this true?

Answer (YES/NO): YES